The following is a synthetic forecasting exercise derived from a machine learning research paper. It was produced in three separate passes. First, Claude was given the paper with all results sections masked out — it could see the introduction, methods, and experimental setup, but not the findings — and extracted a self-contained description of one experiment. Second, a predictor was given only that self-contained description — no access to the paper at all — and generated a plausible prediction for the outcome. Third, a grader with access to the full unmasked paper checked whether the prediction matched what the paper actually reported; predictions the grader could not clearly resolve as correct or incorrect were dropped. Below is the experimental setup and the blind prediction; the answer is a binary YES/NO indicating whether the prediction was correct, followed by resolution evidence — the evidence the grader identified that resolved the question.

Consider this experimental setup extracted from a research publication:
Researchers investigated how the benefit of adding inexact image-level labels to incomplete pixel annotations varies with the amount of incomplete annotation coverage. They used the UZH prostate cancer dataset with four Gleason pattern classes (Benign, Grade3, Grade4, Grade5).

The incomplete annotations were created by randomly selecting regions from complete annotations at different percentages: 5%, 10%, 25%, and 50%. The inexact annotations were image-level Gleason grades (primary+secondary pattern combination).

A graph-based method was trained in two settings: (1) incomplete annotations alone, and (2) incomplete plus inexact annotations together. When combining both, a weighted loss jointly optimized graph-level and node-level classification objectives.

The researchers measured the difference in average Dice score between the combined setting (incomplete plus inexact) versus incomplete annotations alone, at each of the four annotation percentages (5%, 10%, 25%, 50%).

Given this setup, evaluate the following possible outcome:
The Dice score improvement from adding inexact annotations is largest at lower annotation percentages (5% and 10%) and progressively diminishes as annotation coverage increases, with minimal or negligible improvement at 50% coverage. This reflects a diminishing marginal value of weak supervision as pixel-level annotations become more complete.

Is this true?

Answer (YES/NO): YES